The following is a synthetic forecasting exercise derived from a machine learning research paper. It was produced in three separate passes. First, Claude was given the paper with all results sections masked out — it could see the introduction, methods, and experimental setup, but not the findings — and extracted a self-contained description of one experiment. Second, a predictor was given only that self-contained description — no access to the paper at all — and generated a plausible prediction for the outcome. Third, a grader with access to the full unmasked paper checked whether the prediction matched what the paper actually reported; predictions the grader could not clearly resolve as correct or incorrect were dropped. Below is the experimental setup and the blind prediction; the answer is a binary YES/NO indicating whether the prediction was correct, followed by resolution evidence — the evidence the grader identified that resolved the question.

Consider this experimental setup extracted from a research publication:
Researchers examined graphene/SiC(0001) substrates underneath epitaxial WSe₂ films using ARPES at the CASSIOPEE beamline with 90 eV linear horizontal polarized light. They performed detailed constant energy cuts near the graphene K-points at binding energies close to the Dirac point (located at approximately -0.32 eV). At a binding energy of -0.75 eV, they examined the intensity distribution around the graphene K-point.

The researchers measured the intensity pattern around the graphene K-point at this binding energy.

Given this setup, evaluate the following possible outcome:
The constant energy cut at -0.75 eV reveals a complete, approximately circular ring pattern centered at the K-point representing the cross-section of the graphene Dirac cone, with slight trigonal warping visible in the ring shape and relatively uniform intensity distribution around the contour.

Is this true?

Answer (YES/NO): NO